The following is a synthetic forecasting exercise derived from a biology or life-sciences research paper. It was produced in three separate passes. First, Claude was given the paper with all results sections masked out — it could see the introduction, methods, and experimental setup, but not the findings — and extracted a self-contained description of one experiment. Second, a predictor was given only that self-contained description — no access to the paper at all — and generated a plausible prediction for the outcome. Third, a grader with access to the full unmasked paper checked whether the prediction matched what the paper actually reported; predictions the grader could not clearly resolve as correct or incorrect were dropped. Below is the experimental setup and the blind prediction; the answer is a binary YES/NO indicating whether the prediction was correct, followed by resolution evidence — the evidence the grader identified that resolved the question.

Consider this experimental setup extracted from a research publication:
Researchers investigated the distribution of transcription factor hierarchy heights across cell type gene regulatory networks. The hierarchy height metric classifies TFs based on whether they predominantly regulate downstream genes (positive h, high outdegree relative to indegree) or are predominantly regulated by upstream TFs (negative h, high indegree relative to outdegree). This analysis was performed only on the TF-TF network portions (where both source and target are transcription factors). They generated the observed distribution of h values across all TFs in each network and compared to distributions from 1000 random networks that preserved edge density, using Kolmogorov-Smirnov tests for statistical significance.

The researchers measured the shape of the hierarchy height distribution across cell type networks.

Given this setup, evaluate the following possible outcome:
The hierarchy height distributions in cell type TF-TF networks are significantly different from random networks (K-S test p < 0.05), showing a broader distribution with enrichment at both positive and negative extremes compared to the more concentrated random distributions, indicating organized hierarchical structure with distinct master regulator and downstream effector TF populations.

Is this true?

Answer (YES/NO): YES